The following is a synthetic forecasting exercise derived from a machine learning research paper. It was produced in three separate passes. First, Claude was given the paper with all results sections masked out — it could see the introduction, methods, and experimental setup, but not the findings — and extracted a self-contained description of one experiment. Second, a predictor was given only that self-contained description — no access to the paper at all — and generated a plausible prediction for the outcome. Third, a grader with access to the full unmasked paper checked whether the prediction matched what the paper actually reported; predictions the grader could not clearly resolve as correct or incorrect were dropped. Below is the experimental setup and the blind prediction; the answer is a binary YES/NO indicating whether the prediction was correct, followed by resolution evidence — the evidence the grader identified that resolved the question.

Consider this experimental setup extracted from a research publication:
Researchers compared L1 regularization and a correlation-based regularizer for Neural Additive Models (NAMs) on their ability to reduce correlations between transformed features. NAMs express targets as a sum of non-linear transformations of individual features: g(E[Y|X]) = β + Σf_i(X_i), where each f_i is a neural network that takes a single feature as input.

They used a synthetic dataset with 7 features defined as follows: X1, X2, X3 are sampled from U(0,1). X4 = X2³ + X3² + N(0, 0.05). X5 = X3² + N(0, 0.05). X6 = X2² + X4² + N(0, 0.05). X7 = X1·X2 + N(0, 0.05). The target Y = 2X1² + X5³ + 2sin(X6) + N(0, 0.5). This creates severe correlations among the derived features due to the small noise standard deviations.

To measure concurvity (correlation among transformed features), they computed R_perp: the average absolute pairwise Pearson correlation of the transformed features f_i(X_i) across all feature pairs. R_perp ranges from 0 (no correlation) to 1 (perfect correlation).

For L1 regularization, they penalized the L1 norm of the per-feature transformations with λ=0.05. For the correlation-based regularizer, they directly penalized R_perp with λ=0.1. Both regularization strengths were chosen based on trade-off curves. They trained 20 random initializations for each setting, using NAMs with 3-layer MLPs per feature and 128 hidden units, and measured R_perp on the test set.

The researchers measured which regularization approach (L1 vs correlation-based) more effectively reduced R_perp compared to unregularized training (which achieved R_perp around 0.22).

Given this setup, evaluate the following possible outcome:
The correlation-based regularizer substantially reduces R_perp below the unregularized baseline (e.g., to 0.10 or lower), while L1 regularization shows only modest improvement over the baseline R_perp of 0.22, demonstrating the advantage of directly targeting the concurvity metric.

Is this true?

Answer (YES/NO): YES